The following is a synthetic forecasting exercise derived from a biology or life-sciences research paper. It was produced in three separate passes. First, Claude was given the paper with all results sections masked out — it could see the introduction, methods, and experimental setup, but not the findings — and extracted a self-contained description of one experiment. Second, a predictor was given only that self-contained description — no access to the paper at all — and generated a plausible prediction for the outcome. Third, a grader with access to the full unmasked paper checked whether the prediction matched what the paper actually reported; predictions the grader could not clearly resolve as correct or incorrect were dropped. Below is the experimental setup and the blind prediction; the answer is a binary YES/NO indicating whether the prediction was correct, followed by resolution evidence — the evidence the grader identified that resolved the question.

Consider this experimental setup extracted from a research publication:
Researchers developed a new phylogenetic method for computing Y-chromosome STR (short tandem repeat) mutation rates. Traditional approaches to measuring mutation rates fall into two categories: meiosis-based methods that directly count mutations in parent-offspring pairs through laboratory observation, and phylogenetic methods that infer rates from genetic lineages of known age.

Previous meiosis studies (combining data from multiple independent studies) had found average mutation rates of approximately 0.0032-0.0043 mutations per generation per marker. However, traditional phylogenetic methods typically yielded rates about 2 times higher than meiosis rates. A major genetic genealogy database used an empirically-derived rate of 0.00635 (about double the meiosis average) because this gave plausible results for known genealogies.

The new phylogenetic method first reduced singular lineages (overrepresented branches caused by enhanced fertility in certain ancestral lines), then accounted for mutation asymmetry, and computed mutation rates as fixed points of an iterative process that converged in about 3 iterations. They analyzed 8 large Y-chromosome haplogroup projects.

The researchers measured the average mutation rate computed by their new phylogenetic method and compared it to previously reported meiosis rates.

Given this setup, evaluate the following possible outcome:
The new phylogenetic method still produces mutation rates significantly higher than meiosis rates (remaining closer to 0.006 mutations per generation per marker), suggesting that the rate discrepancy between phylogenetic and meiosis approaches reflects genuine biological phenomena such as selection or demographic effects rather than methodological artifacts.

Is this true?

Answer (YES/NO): NO